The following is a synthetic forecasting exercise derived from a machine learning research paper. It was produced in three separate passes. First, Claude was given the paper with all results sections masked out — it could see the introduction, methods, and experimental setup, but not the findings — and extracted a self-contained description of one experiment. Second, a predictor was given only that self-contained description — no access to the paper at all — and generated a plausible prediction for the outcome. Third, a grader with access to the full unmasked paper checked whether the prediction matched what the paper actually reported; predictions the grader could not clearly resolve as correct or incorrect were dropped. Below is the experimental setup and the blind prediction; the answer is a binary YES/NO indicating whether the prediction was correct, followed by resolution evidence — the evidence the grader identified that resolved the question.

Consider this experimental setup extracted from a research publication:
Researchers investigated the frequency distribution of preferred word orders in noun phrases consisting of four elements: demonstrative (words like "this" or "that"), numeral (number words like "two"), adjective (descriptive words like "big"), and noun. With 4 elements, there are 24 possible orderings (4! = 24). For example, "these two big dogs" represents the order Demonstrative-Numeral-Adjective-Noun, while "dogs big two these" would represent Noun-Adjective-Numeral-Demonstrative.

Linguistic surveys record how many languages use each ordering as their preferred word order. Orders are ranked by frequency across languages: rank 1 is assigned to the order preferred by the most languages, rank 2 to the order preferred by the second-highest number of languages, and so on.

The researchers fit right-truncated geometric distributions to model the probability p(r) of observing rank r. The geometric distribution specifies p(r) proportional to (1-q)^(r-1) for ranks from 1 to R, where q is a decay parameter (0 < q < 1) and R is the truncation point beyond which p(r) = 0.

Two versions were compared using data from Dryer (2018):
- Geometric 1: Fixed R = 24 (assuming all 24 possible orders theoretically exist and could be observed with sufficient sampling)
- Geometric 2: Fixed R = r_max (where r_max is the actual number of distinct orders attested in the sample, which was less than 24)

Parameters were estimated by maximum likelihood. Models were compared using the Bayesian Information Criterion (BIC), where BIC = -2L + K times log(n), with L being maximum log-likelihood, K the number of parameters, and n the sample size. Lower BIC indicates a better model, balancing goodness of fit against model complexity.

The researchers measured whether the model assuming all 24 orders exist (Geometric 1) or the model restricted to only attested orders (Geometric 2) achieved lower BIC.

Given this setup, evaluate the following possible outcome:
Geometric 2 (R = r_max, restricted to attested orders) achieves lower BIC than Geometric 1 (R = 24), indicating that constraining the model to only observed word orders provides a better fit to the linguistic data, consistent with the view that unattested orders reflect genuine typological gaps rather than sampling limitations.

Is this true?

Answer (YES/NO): NO